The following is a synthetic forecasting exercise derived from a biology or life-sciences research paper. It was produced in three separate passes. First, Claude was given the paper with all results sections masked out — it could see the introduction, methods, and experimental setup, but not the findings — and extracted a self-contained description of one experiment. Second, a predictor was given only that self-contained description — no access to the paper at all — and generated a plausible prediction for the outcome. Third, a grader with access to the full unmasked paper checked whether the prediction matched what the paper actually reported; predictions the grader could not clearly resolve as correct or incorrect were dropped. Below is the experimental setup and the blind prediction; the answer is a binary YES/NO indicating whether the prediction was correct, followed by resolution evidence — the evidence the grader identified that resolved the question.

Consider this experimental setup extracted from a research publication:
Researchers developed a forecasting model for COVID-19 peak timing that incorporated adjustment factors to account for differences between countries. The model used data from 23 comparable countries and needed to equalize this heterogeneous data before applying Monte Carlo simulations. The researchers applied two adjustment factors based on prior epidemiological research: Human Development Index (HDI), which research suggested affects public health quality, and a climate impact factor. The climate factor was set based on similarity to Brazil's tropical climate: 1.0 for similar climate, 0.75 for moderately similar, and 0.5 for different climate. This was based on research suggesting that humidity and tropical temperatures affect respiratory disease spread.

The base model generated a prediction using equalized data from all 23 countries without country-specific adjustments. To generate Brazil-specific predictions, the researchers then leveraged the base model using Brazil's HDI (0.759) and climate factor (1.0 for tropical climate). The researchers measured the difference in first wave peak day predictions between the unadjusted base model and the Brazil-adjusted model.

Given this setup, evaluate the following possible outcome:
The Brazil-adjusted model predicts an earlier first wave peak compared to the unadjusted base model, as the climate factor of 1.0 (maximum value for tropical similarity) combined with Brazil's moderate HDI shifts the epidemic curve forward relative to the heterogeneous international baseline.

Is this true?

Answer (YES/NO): NO